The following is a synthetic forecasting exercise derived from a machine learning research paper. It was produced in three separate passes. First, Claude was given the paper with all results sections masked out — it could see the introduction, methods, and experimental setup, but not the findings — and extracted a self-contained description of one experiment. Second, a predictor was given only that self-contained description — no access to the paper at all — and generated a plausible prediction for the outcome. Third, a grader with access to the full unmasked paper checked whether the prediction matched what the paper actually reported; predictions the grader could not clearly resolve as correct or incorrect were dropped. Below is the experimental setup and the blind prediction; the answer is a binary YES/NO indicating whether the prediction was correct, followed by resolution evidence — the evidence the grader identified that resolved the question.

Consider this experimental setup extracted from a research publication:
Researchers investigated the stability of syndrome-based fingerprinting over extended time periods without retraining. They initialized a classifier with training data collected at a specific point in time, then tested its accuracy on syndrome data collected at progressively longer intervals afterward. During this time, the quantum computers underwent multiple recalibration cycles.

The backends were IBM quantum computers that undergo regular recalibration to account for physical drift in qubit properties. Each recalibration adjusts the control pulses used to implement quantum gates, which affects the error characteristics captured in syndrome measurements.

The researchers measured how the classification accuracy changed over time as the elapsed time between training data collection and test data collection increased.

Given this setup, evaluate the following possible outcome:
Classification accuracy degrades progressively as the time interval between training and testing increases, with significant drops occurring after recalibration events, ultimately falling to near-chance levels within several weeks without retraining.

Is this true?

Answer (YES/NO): NO